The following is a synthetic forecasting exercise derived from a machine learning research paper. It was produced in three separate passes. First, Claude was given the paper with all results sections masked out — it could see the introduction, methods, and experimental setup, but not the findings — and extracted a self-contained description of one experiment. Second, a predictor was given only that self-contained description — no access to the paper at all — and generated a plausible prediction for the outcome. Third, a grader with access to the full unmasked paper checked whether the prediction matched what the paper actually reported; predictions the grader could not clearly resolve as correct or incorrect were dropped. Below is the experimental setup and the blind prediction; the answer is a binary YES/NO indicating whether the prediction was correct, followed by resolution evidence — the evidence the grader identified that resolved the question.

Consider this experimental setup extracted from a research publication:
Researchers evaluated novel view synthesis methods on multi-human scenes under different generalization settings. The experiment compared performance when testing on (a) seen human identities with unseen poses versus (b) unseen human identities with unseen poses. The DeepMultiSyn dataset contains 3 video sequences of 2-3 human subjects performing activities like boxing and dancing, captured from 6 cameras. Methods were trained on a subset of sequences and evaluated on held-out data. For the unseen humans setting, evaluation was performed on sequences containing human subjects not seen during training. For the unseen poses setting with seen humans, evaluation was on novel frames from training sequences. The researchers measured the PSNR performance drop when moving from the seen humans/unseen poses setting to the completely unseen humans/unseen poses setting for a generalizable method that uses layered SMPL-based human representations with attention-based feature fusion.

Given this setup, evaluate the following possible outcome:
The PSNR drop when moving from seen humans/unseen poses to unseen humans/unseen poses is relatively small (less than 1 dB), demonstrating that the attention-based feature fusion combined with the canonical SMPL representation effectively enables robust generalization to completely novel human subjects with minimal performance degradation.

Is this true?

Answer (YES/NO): NO